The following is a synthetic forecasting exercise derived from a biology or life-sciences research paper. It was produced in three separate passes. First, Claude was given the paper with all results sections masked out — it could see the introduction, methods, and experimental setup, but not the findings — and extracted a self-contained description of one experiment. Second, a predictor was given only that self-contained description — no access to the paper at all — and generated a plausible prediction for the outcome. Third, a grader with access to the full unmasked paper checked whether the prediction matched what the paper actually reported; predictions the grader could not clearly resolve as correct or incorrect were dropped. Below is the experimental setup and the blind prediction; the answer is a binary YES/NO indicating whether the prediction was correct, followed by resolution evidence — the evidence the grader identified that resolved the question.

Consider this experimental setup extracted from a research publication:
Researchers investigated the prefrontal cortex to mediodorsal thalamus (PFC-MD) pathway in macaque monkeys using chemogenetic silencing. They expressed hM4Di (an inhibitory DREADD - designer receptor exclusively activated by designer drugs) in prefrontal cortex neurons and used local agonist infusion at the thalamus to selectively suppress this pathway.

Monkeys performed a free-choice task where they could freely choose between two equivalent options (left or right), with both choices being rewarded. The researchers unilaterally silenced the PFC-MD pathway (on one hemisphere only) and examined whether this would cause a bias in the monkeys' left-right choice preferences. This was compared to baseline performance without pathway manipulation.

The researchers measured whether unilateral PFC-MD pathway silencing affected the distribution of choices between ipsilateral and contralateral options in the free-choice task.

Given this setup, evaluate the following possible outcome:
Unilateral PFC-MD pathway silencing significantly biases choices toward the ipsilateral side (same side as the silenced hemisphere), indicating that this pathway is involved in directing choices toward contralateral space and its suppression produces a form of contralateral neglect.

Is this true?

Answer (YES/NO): NO